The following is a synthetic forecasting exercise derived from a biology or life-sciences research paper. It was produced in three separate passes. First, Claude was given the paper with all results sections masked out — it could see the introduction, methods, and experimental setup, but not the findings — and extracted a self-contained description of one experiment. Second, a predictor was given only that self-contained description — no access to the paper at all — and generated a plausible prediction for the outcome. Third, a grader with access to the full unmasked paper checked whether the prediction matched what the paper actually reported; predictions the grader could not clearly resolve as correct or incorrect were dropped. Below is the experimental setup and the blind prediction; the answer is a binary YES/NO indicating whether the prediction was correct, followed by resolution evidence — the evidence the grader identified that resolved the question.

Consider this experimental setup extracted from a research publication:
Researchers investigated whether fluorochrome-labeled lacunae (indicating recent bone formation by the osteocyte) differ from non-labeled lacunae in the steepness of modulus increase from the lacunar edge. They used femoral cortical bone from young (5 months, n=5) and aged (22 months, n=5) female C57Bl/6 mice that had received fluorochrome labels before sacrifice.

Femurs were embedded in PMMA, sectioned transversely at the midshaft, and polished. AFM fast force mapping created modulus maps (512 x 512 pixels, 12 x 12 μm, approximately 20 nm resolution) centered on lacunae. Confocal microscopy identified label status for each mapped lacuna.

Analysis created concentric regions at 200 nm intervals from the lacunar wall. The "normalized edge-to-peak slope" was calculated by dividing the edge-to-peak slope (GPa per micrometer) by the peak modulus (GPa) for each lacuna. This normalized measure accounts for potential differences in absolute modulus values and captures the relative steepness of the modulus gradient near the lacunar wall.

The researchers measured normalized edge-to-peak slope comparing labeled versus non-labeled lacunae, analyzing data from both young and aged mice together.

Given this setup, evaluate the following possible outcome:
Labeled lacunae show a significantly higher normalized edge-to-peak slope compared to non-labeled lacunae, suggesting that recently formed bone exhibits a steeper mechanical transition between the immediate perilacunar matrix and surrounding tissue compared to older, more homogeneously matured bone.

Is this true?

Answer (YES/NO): NO